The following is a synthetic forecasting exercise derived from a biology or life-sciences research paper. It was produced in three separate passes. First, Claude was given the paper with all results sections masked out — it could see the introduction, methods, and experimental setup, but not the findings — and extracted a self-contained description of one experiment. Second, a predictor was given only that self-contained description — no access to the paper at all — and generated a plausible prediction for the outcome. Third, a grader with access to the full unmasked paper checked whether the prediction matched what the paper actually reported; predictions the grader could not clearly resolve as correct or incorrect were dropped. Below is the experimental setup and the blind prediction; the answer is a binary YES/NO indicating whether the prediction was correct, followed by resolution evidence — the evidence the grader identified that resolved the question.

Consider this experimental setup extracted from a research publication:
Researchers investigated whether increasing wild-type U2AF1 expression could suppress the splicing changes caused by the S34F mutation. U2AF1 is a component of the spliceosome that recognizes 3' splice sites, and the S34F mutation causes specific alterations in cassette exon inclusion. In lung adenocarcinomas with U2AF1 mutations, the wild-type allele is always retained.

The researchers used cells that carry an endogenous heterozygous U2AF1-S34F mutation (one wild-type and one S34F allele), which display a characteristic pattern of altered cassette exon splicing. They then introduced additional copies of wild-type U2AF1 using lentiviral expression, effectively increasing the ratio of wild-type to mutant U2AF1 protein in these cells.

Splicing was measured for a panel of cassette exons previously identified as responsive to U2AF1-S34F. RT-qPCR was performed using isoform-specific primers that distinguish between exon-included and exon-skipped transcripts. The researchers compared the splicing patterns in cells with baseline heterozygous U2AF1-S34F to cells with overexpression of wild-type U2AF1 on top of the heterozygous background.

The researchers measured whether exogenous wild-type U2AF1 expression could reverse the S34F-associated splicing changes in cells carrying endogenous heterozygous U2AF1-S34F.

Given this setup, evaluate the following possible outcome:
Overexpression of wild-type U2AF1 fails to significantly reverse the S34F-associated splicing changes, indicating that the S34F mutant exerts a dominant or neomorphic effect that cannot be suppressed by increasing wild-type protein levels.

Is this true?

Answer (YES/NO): NO